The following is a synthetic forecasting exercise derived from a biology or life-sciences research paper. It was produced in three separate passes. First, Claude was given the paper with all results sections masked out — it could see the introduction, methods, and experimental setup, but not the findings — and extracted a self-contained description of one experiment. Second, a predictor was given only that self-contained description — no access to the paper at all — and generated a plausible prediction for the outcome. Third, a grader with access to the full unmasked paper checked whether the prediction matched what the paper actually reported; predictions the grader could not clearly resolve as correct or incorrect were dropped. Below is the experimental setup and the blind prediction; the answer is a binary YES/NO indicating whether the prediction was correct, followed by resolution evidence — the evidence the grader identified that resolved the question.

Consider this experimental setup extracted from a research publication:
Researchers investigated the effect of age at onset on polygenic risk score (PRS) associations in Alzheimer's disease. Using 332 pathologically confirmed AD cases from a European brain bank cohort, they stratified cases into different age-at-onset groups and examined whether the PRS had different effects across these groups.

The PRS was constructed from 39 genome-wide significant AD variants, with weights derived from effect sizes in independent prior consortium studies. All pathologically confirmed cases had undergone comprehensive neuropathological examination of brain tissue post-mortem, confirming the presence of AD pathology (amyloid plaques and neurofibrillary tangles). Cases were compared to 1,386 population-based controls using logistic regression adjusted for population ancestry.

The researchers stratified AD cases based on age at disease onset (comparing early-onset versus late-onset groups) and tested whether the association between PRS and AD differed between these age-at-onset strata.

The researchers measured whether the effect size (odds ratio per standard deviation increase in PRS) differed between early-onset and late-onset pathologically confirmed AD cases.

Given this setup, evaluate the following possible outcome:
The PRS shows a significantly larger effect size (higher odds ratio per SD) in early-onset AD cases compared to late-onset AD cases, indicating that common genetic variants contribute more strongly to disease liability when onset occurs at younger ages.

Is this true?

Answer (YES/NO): NO